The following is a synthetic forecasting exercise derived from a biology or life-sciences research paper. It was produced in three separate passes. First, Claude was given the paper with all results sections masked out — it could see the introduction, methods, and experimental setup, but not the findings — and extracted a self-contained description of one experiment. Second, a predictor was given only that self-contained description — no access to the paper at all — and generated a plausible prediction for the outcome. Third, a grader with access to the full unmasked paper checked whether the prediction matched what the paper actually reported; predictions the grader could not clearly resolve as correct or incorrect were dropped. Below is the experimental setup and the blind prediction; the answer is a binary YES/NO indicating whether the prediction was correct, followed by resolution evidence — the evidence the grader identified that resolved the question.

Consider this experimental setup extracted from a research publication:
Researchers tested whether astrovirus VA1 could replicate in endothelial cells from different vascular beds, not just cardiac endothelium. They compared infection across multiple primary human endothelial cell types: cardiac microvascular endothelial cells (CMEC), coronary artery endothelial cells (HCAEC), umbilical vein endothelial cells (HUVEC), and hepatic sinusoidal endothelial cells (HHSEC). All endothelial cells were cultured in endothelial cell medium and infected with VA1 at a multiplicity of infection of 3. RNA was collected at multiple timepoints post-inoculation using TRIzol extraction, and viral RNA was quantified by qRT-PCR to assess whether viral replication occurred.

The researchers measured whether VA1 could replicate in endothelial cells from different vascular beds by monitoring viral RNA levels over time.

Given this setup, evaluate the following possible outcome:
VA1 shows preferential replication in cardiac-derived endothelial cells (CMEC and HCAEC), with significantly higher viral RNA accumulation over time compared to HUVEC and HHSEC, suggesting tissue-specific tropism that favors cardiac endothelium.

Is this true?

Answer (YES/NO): NO